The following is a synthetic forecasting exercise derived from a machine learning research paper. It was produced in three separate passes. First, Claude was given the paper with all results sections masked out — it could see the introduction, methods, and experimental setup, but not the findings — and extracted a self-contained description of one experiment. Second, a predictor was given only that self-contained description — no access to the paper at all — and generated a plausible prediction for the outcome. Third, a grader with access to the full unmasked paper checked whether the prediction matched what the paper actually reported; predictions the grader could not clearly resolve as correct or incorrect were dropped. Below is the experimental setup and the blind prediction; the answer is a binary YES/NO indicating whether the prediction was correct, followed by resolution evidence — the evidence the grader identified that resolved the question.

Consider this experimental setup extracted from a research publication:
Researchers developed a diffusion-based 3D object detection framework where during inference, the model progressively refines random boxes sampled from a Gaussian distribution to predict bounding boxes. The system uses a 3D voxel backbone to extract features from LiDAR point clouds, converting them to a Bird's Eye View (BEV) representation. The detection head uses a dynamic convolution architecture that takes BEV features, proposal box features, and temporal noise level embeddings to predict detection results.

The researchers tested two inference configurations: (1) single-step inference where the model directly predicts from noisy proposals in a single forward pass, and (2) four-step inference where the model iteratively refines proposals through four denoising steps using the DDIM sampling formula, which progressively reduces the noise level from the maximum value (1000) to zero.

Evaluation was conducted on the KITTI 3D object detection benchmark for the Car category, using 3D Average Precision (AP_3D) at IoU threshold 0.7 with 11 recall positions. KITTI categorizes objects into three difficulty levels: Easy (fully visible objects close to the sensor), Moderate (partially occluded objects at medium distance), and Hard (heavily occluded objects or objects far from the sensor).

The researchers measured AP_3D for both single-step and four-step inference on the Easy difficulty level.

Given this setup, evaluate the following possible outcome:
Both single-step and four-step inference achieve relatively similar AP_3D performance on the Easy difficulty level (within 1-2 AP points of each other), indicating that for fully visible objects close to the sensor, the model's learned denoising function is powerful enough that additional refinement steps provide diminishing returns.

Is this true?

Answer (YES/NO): YES